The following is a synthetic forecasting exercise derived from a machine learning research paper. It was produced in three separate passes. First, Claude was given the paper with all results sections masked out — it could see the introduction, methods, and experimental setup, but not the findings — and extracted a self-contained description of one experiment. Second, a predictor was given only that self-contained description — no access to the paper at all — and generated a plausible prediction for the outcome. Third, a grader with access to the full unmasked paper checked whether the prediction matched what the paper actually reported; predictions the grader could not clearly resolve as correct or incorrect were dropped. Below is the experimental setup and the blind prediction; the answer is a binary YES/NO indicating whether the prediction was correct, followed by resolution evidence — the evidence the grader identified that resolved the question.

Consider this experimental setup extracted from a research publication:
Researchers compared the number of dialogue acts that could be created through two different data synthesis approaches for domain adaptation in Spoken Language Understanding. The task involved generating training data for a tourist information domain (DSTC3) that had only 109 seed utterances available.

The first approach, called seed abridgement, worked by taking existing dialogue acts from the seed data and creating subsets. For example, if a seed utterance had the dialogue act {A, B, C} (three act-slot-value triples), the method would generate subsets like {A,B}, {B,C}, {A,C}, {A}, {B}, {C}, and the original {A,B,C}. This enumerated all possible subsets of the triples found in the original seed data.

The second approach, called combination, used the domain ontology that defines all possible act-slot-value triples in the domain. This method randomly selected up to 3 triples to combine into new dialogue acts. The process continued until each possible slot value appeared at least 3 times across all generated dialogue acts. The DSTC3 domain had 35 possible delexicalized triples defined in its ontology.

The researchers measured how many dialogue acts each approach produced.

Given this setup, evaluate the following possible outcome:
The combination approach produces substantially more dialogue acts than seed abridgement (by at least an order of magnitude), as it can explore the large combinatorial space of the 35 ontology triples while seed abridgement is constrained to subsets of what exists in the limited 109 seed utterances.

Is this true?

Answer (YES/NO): YES